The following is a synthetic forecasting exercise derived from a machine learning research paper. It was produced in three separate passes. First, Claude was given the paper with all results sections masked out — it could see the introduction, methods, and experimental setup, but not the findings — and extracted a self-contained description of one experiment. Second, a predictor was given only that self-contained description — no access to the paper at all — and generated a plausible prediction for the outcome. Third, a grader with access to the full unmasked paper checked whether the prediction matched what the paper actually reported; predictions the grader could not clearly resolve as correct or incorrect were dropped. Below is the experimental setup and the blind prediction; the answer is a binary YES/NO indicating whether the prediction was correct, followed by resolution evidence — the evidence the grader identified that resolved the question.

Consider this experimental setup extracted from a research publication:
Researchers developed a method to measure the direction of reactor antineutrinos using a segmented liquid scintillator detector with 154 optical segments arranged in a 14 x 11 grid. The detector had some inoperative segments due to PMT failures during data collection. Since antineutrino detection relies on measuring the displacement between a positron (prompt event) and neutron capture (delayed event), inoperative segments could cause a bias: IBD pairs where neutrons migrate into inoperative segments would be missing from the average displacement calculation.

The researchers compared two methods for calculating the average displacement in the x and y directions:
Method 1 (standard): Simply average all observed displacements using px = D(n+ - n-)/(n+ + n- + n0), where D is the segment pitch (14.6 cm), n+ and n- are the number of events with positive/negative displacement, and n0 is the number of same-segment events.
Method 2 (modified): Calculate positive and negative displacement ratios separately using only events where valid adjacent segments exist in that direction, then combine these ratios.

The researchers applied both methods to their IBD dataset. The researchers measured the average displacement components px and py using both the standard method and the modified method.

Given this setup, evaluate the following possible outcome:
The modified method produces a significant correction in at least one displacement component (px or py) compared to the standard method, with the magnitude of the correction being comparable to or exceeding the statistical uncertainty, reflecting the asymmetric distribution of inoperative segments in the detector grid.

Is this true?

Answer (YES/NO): YES